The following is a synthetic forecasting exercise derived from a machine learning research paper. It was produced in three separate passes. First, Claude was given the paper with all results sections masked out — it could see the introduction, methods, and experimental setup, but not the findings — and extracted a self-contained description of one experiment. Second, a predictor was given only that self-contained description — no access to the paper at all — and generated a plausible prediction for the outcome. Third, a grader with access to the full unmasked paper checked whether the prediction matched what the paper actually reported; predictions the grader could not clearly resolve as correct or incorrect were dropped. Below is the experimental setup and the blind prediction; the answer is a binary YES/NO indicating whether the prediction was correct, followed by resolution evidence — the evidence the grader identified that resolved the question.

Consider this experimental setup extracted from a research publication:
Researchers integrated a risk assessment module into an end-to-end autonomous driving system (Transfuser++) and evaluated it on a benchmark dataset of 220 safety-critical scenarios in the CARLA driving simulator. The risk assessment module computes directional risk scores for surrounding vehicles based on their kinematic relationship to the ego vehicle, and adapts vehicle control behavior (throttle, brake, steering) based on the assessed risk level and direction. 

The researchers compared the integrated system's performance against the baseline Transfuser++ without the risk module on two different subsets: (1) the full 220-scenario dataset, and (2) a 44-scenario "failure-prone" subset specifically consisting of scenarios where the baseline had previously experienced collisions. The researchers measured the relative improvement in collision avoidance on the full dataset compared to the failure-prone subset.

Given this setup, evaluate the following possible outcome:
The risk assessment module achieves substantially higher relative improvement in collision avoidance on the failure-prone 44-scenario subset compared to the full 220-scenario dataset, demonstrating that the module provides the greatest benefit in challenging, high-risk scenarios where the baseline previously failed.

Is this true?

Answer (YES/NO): NO